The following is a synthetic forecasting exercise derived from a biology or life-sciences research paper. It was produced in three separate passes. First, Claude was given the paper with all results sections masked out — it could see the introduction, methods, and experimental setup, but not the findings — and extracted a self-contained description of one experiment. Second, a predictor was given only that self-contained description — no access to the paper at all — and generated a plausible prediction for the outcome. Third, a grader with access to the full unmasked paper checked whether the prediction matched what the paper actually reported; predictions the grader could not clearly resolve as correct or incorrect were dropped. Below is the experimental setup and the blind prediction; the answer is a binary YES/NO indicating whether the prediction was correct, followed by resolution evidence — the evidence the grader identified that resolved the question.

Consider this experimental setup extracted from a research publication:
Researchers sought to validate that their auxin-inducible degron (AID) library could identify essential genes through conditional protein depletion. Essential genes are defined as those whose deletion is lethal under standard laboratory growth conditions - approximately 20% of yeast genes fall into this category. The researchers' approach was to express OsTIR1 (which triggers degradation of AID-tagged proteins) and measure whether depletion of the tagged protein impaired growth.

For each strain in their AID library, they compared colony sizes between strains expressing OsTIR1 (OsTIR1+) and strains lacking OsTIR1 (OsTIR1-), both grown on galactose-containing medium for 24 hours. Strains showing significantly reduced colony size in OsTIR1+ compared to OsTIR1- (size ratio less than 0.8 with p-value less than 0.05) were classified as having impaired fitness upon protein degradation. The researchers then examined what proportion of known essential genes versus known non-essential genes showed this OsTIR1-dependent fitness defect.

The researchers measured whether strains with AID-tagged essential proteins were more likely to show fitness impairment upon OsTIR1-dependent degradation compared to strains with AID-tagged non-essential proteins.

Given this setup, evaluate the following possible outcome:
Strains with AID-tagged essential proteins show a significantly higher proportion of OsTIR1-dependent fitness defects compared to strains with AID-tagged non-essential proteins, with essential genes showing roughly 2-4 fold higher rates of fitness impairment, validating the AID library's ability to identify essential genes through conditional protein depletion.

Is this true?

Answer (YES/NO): NO